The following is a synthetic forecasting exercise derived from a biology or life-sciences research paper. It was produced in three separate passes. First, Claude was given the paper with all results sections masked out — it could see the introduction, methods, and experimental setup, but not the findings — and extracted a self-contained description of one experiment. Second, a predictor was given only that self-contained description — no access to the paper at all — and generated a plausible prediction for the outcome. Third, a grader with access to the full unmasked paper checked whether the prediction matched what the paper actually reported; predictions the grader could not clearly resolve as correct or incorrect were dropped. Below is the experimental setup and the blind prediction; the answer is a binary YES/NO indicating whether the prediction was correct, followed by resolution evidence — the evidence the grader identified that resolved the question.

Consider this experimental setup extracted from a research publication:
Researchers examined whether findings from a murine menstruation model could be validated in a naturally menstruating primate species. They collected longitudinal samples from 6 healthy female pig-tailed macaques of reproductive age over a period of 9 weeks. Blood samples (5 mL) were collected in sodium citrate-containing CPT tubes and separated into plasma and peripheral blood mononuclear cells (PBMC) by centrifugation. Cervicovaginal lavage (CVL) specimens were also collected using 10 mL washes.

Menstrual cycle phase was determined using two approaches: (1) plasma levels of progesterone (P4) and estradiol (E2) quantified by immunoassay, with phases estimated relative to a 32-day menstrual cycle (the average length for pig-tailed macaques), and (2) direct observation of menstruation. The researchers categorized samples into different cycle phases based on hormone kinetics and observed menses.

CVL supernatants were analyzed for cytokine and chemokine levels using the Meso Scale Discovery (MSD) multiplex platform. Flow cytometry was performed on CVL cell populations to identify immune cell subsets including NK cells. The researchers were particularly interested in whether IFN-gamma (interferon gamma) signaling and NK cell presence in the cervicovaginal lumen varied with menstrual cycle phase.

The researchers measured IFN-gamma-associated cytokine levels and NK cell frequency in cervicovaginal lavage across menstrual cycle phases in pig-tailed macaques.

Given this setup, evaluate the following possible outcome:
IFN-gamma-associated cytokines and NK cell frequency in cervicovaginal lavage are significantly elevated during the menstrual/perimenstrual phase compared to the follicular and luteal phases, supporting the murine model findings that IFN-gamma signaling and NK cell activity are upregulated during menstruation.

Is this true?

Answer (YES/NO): NO